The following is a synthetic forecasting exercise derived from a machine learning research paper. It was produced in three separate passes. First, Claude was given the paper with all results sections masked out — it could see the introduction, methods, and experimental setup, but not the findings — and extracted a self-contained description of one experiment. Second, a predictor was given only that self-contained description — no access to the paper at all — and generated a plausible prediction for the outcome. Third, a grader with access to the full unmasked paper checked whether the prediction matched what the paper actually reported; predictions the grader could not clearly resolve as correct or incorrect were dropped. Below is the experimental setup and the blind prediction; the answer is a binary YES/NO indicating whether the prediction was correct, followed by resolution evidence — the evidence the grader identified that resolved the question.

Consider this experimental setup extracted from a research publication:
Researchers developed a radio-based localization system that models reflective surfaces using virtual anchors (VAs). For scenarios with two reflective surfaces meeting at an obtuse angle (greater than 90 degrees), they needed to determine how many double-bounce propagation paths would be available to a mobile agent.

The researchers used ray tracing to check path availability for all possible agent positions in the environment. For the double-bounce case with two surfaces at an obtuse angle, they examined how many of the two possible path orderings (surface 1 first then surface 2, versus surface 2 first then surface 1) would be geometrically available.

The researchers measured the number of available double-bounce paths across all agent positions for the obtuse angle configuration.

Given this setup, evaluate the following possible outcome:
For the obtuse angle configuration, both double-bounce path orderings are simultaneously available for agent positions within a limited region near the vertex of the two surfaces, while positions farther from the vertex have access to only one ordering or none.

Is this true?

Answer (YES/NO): NO